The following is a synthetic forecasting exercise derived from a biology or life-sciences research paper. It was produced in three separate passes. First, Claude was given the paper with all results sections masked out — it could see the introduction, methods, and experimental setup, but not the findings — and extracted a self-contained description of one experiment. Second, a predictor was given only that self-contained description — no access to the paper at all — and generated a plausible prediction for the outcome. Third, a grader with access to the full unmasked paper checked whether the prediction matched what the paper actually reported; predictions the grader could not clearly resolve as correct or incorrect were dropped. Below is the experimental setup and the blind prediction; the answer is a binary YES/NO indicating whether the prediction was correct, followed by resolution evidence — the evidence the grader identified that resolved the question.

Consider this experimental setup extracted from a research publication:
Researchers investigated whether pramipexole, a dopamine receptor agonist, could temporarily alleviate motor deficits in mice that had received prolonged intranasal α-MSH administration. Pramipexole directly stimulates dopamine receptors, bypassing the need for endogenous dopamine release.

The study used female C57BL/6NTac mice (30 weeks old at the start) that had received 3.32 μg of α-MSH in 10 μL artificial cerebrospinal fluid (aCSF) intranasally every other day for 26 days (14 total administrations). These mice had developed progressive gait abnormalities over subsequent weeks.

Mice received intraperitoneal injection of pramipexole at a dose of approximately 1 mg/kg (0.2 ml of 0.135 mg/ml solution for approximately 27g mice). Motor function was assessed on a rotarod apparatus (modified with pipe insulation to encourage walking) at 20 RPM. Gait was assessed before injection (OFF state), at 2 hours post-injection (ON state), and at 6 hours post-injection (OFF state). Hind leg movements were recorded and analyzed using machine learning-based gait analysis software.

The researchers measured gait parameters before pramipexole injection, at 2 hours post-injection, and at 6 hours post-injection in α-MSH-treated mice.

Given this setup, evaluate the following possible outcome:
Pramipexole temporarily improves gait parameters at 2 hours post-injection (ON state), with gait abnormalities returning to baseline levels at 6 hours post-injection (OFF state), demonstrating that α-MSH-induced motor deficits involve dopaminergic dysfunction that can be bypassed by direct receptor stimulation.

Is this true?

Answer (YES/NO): YES